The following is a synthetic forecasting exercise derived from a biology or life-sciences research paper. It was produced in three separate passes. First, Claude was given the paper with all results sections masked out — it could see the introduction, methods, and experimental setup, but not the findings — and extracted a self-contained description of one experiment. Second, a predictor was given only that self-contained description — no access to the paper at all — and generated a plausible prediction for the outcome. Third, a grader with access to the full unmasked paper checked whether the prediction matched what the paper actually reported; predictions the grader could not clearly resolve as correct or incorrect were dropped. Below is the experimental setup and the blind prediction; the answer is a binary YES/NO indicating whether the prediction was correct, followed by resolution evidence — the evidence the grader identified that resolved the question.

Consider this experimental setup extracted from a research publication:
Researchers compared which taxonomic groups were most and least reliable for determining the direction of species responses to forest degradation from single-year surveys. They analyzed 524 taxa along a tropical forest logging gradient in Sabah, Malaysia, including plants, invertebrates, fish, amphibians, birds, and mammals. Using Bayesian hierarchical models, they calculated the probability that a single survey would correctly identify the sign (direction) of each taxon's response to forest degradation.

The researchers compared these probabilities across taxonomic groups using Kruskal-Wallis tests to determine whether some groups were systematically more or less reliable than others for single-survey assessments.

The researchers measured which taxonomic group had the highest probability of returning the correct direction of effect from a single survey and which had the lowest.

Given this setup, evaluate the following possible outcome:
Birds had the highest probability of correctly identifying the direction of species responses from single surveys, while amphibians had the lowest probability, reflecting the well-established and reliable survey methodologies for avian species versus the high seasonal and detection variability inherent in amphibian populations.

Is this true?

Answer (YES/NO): NO